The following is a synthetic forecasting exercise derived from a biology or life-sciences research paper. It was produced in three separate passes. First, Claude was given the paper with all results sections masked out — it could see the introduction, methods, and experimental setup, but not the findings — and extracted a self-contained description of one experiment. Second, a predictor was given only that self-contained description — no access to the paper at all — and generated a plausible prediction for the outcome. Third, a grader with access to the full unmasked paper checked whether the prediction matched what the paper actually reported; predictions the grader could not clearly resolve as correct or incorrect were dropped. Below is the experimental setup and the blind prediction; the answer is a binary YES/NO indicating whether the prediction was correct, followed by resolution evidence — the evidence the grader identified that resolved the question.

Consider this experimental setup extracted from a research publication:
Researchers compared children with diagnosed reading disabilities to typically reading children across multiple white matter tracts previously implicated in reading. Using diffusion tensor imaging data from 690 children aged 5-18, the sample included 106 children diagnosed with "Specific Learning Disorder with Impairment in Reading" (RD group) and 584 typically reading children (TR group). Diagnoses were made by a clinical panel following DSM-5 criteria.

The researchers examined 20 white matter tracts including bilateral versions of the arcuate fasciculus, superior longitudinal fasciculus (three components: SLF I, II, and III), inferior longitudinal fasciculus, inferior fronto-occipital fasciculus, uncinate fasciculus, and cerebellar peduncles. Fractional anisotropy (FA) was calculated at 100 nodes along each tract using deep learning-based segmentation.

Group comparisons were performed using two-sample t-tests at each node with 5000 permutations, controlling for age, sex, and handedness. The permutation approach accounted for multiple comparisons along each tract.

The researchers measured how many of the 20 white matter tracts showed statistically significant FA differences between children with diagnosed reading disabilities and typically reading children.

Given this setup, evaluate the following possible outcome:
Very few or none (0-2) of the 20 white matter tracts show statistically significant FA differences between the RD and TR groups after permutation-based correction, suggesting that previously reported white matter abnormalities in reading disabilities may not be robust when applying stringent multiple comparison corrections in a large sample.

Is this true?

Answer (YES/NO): NO